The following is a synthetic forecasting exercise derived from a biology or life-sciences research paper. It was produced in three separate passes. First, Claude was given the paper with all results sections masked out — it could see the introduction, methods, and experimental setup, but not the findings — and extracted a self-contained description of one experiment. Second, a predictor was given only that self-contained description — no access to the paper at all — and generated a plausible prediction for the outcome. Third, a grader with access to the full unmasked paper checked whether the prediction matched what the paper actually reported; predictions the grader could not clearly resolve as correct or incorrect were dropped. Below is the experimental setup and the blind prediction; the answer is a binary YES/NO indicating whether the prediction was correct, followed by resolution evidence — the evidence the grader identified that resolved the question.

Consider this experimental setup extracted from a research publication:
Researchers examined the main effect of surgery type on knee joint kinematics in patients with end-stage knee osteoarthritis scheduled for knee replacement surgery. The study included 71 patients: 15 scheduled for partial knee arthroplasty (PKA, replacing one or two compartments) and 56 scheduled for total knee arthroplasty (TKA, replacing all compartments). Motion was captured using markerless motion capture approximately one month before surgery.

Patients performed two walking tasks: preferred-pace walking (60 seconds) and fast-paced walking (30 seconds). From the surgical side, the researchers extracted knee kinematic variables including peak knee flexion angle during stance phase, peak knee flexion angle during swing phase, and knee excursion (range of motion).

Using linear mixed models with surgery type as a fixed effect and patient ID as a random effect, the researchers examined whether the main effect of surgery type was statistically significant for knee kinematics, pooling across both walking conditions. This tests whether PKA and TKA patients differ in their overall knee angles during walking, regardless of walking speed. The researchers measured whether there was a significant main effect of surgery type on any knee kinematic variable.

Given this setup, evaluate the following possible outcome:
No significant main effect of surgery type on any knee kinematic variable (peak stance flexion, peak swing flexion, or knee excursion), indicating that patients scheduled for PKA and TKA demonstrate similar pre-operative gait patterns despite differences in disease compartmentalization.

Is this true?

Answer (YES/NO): YES